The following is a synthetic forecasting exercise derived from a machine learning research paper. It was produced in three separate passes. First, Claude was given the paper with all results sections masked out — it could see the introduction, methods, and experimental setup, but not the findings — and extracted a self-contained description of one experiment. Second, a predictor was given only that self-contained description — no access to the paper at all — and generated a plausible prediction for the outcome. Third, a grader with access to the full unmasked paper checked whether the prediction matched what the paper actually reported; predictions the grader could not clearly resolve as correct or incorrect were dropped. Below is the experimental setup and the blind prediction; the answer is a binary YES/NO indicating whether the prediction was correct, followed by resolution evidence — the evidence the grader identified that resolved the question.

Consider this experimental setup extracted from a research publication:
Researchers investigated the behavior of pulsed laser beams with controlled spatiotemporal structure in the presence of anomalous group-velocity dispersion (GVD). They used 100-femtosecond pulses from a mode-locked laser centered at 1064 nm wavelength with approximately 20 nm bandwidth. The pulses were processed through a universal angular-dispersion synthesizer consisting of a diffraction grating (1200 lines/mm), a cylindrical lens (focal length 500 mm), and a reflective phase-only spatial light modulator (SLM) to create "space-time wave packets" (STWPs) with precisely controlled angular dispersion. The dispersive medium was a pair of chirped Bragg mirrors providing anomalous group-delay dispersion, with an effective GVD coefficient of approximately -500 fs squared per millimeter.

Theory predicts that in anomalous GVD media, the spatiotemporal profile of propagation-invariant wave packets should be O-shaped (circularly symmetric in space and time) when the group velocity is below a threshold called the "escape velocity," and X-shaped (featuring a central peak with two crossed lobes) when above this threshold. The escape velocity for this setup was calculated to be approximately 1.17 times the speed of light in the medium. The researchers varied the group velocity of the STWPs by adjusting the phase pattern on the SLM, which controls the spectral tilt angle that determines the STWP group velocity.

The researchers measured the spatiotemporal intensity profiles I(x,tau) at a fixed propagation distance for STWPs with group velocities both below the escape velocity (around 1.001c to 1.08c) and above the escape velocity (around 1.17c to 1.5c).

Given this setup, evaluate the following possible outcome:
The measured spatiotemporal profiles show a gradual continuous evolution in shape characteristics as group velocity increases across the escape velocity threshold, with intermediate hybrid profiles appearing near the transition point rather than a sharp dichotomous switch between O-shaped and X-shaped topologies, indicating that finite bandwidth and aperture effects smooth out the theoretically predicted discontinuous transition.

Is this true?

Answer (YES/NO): NO